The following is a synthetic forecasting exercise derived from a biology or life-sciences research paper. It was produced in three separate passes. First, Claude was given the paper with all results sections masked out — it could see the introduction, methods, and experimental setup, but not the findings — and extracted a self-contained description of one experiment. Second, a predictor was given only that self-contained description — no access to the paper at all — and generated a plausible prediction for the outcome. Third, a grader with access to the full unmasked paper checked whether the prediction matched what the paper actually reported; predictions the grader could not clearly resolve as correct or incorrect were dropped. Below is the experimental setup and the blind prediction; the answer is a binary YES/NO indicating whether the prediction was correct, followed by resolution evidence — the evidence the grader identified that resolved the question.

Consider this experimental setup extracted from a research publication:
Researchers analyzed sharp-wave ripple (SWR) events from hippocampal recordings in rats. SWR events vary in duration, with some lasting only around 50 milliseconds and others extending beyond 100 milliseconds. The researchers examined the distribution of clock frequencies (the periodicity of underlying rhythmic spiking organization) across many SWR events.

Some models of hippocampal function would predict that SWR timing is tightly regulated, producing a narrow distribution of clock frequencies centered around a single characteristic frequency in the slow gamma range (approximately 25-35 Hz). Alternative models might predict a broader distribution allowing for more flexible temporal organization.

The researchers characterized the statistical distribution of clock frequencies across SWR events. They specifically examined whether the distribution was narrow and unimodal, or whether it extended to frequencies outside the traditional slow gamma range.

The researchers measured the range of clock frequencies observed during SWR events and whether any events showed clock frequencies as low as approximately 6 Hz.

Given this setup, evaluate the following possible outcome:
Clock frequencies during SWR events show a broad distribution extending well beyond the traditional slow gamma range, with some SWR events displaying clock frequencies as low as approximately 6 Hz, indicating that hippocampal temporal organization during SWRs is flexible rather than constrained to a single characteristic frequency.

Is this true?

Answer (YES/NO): YES